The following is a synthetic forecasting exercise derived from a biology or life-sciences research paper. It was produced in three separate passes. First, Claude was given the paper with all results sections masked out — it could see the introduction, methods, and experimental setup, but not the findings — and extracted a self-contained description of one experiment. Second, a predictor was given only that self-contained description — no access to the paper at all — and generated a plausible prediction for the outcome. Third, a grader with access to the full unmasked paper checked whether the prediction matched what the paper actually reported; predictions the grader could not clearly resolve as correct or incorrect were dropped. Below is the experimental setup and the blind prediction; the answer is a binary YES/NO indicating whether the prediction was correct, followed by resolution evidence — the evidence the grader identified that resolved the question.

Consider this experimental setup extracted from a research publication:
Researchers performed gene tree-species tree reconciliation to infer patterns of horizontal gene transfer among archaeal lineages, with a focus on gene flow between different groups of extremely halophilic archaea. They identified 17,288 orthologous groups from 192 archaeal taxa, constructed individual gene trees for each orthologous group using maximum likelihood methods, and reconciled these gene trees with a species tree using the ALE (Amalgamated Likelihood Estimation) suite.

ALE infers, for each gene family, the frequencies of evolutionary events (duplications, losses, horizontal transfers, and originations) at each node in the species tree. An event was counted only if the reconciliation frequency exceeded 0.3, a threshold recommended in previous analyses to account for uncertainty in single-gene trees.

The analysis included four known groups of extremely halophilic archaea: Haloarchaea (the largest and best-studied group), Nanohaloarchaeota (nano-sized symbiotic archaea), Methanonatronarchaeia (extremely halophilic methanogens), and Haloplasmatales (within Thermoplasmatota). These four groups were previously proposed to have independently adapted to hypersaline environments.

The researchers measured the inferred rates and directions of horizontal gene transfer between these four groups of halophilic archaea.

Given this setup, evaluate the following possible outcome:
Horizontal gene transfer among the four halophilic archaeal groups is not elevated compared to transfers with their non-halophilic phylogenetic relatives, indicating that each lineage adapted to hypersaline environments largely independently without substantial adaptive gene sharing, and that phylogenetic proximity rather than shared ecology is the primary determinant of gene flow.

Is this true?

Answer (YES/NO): NO